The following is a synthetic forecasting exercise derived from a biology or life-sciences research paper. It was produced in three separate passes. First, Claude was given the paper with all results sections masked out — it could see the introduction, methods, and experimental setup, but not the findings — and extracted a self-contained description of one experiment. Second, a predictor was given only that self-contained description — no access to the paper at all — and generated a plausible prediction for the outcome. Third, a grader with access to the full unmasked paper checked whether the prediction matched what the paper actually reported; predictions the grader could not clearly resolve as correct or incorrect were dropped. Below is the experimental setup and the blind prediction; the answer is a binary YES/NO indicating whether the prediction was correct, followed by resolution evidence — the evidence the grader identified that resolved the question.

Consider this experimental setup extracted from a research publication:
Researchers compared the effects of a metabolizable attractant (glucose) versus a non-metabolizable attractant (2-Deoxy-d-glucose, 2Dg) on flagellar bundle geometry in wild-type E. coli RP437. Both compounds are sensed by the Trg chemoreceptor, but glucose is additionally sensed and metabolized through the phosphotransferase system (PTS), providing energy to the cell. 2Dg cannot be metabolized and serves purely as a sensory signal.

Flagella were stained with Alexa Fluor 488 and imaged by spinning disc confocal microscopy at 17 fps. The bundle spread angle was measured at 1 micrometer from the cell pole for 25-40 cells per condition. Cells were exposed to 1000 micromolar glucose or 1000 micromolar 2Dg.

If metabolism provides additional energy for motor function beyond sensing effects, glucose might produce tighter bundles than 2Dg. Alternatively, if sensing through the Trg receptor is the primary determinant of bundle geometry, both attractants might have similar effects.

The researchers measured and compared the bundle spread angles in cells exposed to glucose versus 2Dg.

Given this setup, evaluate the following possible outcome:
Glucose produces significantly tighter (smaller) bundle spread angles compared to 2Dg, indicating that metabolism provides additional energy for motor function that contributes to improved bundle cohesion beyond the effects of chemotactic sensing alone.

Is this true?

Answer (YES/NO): YES